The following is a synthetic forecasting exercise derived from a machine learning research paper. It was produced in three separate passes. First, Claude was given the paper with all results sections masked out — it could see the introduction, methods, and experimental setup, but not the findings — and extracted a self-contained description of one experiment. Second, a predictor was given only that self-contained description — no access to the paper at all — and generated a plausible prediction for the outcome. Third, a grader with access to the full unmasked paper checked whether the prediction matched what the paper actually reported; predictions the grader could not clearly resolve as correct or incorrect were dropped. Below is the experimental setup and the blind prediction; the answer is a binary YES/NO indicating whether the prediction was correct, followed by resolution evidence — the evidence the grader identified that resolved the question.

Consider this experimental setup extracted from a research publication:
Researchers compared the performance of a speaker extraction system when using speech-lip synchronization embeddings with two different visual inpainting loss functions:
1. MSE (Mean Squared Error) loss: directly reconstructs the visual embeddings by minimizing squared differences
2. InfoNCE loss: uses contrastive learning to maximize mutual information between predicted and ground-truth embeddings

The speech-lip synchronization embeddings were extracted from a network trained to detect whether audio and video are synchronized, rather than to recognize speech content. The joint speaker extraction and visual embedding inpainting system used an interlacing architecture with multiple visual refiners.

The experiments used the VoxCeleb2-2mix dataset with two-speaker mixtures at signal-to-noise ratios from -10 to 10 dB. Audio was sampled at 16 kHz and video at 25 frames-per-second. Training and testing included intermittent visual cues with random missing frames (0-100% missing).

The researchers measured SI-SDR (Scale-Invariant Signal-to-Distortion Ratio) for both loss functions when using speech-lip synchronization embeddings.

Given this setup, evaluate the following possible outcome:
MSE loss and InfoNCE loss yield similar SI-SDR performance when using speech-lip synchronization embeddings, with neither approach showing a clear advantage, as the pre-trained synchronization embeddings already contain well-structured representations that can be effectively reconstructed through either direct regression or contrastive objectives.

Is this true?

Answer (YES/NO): YES